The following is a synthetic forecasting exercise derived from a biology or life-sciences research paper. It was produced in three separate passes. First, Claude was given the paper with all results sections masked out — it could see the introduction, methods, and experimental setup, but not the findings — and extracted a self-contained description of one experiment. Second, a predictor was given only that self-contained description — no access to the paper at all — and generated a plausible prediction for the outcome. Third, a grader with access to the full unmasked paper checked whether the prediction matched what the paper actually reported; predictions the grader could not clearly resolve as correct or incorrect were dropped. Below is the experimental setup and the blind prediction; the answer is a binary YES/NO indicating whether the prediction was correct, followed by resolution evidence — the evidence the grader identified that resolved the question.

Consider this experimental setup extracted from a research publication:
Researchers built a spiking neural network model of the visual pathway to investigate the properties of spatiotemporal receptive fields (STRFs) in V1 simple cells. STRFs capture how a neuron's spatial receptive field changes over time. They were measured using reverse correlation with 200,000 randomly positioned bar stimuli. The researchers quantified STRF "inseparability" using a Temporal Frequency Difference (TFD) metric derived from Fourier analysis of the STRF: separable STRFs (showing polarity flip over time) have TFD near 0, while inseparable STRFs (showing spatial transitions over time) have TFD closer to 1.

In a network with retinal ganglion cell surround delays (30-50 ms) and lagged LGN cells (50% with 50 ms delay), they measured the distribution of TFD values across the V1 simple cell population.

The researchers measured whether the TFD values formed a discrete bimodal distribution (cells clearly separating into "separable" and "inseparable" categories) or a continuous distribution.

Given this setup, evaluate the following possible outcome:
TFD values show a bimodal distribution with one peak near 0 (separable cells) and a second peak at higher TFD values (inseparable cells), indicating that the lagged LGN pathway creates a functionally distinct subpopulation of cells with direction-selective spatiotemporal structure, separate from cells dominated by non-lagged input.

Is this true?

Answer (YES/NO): NO